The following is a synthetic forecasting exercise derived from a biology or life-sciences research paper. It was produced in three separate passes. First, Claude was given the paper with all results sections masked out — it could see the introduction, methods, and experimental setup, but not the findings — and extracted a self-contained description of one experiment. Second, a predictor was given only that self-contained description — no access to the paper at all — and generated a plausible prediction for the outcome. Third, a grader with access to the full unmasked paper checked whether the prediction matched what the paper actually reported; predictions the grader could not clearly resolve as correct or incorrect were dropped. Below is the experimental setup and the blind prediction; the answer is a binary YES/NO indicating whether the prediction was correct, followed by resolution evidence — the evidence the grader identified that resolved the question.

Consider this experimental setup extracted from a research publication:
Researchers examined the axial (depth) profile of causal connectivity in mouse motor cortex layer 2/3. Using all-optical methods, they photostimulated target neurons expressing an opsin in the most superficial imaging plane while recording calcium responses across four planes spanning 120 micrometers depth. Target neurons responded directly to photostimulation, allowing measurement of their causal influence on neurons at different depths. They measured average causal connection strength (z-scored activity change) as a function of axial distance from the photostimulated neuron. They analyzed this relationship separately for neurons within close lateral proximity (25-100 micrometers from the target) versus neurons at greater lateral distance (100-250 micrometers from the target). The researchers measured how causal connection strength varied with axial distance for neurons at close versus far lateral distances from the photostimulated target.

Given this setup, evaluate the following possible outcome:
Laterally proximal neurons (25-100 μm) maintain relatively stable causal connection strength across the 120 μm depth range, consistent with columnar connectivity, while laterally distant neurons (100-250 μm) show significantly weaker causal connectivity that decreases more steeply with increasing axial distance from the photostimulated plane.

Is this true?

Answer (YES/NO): NO